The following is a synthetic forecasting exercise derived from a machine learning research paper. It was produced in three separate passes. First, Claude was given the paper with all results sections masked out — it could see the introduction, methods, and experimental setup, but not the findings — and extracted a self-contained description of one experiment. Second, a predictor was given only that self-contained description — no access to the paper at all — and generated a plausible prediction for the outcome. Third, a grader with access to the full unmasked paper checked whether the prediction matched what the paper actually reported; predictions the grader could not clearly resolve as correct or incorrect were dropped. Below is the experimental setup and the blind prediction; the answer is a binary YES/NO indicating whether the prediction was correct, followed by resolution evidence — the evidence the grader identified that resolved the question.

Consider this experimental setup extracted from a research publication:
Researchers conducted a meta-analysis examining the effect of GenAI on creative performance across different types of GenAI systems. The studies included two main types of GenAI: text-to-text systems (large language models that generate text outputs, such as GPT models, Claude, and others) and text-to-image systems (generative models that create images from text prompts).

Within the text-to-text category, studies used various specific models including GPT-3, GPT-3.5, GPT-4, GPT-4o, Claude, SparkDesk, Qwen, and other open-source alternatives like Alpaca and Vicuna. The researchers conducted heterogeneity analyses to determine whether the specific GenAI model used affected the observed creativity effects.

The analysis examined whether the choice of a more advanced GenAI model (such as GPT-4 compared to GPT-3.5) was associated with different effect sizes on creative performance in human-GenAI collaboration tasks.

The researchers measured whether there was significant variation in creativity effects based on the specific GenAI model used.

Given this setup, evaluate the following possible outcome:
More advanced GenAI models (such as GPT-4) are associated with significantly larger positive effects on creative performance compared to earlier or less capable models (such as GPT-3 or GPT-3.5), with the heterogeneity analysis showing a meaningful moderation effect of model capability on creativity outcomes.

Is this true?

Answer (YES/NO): NO